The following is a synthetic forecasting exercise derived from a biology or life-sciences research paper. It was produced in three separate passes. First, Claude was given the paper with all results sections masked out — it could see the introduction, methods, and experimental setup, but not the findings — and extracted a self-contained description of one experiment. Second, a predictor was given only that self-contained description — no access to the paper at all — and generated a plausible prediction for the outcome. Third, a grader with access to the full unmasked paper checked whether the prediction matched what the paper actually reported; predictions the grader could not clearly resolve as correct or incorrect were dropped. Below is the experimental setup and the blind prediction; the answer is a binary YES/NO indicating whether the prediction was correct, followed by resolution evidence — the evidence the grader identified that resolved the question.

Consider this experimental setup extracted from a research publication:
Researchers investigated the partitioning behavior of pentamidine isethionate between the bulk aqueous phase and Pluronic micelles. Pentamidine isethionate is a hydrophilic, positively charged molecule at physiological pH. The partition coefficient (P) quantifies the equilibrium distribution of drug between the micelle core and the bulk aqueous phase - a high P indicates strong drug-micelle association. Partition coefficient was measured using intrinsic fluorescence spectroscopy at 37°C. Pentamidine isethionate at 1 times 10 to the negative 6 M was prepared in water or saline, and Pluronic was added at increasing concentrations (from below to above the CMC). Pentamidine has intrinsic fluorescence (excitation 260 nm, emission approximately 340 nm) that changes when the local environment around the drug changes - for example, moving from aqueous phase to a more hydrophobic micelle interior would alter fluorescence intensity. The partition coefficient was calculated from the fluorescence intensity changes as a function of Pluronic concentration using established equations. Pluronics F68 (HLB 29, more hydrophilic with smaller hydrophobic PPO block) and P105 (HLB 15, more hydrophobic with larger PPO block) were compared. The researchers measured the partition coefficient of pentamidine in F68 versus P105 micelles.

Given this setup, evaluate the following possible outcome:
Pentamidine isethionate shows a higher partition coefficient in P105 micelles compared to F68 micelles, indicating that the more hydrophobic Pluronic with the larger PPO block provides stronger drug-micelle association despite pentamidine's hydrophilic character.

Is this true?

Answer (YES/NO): NO